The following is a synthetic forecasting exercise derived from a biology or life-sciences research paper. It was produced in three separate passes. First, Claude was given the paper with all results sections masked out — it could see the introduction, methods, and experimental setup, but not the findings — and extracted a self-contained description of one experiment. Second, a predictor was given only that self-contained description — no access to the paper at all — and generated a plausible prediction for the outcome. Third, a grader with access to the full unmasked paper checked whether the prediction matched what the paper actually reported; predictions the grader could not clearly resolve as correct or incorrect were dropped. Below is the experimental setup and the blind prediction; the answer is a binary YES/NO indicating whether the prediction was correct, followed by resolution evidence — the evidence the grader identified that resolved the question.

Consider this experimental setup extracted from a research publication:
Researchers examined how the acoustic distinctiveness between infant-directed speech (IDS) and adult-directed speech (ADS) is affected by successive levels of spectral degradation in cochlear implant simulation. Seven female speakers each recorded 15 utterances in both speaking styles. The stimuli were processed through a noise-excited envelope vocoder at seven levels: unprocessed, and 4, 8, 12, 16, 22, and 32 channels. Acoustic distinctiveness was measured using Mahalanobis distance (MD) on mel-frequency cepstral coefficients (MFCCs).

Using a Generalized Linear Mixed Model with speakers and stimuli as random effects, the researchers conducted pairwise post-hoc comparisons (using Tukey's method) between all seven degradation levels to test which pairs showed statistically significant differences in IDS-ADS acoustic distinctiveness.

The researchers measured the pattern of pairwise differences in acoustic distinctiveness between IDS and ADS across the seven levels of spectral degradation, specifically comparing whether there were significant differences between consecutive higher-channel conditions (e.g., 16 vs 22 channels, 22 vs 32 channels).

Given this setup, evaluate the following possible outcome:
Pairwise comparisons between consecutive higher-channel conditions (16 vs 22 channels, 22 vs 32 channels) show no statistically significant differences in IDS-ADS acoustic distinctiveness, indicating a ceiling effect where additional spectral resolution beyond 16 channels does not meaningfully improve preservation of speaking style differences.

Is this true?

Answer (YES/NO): YES